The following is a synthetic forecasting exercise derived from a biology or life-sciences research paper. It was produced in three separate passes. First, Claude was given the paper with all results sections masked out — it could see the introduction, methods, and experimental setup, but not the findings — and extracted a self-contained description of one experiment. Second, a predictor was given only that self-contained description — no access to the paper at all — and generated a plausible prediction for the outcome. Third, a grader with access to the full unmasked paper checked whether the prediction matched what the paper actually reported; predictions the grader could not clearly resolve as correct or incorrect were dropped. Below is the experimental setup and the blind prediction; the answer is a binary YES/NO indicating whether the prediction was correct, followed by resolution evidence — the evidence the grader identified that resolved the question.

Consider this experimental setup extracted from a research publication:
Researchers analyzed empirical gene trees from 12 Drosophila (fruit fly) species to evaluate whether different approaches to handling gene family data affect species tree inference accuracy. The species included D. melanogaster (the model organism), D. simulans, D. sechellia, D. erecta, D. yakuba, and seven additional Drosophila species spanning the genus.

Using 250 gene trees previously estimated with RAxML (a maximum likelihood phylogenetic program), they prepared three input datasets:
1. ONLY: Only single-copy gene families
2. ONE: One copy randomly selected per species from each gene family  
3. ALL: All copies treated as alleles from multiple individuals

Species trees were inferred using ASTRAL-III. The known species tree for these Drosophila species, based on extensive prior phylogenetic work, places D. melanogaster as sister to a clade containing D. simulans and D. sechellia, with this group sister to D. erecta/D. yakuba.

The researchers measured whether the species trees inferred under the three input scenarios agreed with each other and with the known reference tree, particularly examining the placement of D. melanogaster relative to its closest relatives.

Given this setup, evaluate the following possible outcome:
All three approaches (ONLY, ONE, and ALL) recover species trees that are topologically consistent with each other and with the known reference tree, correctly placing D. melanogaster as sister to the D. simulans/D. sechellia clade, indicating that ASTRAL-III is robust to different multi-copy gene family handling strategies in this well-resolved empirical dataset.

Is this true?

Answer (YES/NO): NO